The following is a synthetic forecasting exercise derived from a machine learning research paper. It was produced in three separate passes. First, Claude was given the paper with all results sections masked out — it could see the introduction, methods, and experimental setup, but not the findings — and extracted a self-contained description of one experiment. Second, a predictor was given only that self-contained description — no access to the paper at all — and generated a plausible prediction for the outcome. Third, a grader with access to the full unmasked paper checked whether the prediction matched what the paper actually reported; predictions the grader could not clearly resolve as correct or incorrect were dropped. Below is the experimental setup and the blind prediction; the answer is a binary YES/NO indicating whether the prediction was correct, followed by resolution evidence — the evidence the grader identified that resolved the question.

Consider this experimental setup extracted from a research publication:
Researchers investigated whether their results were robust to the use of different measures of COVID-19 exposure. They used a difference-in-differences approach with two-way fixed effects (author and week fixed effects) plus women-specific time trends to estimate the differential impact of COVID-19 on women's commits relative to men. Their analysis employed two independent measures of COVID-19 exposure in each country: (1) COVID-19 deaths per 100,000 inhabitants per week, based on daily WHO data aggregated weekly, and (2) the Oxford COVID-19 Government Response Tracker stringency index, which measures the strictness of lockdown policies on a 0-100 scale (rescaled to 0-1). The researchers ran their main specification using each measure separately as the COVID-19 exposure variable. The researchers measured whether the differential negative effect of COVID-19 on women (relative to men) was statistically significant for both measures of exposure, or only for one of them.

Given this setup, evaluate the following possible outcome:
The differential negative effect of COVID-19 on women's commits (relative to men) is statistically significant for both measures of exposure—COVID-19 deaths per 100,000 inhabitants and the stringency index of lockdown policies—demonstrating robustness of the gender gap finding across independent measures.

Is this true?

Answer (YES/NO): YES